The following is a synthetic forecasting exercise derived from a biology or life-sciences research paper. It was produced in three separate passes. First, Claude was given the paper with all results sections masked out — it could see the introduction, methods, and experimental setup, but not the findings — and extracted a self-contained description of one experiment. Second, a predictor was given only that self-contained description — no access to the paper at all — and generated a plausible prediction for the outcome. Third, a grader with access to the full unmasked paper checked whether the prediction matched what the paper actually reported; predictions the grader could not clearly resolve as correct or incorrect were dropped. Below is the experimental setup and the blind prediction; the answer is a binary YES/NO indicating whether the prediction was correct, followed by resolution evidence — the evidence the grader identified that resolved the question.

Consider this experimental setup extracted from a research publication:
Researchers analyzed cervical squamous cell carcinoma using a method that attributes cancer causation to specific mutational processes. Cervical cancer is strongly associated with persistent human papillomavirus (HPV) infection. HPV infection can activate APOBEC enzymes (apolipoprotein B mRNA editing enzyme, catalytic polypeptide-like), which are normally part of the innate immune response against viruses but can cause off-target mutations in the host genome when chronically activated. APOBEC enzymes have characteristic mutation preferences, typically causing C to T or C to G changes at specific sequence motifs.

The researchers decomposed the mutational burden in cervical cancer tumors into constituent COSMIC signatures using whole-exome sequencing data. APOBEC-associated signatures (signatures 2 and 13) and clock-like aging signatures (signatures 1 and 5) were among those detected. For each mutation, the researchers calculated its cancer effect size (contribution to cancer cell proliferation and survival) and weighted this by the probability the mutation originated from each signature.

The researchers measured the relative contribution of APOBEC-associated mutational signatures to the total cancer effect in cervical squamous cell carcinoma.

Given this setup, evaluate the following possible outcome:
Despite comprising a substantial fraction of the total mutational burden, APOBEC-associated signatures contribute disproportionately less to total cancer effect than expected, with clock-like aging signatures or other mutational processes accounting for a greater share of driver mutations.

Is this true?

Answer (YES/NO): NO